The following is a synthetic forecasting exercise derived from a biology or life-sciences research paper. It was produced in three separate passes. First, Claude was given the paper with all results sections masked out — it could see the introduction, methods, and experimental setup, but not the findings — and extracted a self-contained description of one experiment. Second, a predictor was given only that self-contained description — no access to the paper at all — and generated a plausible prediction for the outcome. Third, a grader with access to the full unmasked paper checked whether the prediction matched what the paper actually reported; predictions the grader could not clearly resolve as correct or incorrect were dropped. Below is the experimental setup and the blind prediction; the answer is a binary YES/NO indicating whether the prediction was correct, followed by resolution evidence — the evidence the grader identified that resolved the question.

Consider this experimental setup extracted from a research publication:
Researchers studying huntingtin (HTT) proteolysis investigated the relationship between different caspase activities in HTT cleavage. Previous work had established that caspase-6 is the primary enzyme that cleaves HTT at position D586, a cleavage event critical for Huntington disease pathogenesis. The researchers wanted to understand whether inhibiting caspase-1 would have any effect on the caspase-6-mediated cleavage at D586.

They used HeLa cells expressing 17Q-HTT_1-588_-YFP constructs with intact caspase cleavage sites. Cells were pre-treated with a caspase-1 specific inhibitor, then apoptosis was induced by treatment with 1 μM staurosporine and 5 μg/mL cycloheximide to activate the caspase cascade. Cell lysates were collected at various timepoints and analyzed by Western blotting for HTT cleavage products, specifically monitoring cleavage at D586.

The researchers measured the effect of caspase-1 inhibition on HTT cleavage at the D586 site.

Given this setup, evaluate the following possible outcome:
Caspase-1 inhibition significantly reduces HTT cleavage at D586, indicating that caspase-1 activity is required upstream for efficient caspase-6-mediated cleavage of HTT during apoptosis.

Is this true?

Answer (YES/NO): YES